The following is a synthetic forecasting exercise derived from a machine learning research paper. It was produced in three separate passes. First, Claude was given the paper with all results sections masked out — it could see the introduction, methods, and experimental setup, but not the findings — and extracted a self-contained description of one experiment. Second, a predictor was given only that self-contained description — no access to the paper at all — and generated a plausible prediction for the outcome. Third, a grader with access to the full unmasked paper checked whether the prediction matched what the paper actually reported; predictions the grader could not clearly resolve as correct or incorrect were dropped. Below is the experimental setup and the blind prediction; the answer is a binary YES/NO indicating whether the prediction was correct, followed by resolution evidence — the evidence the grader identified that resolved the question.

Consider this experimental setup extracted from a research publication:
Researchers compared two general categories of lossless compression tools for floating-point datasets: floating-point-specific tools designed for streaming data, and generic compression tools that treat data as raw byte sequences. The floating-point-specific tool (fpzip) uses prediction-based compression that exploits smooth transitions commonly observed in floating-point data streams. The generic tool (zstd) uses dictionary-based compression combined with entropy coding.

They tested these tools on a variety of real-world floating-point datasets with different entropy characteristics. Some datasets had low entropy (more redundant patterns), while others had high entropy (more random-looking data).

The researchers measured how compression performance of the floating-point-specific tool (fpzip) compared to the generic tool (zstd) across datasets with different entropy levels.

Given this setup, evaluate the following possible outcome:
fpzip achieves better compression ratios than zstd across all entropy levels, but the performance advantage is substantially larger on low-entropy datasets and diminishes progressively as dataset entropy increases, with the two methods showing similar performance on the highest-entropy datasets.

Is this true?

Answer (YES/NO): NO